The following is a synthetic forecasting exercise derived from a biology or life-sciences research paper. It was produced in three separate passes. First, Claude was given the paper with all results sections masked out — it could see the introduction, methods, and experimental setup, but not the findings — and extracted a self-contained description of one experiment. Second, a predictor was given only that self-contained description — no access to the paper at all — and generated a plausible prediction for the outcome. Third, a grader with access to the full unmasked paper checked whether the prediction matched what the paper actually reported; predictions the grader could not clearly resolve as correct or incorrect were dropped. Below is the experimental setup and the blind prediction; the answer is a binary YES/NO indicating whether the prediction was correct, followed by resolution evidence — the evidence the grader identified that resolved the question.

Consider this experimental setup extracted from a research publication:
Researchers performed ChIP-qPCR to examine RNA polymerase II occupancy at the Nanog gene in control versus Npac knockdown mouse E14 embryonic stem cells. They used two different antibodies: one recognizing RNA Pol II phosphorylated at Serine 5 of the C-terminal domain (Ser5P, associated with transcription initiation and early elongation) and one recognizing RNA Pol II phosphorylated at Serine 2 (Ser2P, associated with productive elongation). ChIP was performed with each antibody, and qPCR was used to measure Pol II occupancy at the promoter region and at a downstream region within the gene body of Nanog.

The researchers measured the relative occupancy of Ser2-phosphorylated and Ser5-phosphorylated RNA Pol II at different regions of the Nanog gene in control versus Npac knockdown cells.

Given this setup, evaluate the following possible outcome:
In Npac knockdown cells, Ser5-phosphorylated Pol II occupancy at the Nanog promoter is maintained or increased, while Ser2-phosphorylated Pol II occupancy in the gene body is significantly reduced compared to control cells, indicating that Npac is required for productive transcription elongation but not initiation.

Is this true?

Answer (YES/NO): NO